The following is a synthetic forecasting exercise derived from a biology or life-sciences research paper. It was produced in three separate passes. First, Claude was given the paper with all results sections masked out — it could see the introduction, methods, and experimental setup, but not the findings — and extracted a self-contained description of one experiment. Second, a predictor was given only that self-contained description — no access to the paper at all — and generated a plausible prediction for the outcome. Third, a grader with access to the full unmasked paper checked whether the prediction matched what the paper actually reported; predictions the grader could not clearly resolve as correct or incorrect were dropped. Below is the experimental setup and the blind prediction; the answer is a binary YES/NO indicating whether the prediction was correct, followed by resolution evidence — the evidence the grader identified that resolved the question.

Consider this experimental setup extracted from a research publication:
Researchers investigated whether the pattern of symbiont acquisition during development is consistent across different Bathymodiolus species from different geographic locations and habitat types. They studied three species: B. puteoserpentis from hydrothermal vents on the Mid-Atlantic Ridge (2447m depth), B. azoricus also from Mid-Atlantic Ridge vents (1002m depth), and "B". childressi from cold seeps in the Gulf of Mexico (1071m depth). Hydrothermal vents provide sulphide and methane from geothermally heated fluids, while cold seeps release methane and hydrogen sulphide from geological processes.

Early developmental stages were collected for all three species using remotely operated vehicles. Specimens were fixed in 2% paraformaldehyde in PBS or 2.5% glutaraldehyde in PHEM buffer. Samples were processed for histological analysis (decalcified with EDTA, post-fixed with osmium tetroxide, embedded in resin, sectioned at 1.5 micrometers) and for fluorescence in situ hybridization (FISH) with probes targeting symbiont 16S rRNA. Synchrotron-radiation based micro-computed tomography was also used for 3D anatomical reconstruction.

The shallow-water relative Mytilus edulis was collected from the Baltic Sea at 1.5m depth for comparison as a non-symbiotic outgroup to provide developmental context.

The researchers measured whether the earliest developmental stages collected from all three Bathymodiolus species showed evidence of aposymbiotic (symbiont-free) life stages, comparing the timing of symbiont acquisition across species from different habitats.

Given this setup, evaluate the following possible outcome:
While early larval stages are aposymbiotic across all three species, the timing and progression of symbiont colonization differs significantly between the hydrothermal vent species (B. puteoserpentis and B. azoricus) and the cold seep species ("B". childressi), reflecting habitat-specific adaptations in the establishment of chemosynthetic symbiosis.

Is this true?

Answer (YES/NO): NO